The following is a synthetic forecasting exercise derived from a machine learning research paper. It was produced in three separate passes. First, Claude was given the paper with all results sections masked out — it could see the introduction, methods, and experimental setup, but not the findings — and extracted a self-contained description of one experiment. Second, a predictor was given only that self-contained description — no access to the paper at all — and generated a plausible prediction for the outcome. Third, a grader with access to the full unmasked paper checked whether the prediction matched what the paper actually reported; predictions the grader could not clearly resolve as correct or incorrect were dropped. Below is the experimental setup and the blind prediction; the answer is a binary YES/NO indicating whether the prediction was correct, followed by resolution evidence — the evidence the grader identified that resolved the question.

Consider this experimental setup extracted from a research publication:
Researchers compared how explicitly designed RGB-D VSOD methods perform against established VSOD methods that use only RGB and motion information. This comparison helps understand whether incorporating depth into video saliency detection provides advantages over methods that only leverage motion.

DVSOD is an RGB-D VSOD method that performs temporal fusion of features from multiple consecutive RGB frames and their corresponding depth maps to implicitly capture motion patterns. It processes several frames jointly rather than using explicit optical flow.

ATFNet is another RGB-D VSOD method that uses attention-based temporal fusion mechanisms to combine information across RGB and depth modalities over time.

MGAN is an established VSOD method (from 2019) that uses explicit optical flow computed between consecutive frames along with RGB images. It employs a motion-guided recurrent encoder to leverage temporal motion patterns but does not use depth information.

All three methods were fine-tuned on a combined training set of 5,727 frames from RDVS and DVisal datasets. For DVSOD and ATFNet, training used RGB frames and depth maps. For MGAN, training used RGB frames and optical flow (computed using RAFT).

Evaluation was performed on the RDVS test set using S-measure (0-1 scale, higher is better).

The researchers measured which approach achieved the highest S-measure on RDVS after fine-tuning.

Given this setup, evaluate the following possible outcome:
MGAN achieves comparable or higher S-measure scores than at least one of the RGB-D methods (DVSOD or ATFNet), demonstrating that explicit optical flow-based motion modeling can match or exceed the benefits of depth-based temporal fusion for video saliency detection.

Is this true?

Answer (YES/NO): YES